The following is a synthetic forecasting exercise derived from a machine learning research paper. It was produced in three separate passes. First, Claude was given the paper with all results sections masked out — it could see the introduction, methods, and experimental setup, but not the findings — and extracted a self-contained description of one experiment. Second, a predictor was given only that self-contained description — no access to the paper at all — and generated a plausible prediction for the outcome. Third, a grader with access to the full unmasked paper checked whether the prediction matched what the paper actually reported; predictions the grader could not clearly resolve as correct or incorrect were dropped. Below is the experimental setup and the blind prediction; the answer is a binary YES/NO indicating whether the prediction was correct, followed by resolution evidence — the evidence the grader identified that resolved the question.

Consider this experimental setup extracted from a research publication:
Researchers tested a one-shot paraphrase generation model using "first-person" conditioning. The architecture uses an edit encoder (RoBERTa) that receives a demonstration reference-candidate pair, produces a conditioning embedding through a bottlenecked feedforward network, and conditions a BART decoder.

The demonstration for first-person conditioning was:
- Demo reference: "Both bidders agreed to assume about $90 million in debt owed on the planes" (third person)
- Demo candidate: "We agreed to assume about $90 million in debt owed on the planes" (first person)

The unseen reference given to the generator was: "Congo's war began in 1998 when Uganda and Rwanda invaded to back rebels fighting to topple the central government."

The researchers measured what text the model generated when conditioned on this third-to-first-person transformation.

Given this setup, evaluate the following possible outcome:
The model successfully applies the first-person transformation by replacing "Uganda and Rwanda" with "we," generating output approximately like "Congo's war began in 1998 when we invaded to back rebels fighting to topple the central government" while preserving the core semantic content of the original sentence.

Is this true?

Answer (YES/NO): NO